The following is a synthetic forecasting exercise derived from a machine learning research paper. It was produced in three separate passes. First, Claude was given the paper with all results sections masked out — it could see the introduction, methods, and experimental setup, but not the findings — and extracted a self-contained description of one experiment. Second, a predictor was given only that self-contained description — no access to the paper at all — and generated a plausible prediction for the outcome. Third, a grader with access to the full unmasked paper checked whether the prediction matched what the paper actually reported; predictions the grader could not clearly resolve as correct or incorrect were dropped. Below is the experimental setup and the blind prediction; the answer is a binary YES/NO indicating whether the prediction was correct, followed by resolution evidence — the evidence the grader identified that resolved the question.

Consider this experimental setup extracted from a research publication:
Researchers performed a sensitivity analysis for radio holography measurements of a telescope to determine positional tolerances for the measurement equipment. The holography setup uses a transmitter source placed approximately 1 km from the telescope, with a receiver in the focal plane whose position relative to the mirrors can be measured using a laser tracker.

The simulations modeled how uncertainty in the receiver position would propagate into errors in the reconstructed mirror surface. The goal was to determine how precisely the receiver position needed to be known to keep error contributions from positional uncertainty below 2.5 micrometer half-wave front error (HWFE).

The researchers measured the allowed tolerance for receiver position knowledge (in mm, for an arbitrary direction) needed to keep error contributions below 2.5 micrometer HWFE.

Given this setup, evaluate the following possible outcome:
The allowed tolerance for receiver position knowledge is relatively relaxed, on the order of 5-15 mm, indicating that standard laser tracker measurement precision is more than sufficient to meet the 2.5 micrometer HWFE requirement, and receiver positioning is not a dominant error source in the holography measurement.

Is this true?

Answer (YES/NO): NO